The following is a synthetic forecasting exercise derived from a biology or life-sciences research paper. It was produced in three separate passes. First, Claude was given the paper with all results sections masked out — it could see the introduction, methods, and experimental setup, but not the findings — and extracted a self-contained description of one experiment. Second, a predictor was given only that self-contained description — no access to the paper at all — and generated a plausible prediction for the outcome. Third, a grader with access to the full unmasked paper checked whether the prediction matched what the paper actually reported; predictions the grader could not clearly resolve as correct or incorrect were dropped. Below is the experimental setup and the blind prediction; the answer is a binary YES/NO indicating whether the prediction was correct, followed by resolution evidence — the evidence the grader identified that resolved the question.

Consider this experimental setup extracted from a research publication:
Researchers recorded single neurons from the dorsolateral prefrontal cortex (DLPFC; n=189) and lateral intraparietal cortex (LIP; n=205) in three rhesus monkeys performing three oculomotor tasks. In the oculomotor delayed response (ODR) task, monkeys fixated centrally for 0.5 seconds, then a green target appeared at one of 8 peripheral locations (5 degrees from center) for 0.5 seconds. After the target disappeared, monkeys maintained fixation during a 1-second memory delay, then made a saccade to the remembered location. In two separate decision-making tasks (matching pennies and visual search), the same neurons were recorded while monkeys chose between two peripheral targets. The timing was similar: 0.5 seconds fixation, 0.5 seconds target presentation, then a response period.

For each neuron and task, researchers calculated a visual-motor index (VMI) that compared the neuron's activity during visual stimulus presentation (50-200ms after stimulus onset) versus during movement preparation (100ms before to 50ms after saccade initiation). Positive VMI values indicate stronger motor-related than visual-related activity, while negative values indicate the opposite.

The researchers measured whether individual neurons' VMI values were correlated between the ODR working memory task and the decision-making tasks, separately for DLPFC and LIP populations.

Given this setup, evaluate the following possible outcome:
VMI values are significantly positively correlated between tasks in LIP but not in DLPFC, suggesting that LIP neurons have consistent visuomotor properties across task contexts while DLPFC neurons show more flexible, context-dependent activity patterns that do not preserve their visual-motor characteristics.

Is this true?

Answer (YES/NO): NO